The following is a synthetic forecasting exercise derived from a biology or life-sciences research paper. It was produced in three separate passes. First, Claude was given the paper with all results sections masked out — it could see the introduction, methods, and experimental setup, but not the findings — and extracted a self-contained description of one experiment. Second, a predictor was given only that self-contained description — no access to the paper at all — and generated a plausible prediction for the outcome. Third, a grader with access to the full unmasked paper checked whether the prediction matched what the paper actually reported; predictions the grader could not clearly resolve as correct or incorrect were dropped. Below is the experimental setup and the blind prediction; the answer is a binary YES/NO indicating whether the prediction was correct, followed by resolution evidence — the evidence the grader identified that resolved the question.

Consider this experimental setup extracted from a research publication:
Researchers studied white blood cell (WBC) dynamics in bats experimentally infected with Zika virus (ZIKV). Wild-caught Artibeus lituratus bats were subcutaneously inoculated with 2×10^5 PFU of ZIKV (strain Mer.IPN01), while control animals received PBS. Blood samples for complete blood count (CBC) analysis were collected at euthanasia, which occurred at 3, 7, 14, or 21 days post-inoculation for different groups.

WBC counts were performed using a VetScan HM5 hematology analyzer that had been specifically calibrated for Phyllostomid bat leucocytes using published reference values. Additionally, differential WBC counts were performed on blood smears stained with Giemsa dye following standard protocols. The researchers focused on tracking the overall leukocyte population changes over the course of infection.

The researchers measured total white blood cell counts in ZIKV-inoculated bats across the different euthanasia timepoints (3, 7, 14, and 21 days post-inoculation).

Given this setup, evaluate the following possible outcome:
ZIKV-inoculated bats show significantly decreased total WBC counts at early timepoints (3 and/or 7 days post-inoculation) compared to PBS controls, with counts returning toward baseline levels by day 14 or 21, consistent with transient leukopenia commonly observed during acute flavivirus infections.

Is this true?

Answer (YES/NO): YES